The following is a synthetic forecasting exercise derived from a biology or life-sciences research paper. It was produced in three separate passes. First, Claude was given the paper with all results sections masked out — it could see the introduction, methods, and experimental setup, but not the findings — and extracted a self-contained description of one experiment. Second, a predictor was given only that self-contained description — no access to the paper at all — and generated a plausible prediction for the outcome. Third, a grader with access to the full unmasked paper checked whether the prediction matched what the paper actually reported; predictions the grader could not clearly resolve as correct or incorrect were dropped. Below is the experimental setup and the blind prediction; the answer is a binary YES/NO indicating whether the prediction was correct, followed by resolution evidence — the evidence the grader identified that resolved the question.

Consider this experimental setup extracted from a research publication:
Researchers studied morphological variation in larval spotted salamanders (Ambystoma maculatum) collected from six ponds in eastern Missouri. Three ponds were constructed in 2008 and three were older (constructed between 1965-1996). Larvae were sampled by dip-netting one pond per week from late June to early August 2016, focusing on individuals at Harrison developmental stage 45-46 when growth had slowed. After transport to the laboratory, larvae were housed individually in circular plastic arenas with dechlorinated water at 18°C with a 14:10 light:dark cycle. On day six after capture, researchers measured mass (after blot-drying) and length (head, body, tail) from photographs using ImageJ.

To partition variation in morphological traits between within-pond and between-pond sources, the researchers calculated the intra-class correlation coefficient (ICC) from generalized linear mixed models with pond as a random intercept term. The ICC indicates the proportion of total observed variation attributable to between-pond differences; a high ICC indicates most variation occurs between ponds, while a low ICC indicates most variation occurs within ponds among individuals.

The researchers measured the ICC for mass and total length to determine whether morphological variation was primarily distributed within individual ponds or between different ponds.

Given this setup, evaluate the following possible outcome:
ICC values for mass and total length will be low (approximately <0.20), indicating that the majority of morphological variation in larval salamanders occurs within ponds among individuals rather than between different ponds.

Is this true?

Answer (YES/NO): NO